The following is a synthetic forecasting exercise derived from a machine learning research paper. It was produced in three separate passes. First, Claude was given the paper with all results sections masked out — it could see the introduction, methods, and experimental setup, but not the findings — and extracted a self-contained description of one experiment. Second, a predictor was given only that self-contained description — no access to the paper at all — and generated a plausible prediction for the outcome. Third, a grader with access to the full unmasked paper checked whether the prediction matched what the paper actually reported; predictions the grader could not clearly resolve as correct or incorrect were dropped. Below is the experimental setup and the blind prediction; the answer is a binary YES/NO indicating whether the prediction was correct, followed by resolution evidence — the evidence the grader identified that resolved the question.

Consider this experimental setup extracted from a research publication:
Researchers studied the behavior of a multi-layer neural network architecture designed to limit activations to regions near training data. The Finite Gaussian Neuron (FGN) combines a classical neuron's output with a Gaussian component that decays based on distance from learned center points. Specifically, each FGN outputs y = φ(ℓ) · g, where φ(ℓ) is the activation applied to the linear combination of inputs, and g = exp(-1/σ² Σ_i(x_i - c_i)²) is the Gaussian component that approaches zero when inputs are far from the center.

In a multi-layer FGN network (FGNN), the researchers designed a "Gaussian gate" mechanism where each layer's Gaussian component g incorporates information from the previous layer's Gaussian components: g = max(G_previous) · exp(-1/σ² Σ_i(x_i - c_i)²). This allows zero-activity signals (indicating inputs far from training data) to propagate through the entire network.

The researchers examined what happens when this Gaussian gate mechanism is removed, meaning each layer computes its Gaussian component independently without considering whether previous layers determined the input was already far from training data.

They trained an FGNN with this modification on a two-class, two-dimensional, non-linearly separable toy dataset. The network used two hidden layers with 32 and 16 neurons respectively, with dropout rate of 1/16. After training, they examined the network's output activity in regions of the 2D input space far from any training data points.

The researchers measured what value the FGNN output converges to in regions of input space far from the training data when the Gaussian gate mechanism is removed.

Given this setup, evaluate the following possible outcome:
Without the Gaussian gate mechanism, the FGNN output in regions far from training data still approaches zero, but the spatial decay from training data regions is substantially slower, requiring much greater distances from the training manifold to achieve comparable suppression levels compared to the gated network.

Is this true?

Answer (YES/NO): NO